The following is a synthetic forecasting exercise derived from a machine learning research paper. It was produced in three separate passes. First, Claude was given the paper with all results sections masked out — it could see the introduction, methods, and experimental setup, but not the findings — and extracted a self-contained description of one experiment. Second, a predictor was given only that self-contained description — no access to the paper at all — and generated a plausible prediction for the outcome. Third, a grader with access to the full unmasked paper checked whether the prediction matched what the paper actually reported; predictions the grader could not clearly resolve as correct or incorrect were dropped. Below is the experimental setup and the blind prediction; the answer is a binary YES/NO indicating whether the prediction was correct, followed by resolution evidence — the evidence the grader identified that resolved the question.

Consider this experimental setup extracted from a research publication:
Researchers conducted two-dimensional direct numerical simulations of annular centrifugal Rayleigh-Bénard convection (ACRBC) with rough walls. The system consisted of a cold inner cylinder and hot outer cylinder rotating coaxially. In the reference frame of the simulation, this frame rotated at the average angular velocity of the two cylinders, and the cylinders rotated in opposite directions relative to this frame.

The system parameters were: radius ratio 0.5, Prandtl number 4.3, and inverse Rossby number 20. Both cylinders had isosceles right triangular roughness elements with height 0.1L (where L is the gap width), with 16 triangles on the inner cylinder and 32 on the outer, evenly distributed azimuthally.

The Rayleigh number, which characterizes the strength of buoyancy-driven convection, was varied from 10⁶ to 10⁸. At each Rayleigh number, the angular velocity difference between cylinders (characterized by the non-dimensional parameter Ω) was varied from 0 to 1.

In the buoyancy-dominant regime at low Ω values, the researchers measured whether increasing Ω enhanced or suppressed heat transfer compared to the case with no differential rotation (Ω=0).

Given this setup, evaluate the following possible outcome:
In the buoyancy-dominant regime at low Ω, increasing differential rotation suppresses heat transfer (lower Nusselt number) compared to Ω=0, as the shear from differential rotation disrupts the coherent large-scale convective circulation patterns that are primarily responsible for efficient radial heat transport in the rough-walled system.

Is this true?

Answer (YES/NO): NO